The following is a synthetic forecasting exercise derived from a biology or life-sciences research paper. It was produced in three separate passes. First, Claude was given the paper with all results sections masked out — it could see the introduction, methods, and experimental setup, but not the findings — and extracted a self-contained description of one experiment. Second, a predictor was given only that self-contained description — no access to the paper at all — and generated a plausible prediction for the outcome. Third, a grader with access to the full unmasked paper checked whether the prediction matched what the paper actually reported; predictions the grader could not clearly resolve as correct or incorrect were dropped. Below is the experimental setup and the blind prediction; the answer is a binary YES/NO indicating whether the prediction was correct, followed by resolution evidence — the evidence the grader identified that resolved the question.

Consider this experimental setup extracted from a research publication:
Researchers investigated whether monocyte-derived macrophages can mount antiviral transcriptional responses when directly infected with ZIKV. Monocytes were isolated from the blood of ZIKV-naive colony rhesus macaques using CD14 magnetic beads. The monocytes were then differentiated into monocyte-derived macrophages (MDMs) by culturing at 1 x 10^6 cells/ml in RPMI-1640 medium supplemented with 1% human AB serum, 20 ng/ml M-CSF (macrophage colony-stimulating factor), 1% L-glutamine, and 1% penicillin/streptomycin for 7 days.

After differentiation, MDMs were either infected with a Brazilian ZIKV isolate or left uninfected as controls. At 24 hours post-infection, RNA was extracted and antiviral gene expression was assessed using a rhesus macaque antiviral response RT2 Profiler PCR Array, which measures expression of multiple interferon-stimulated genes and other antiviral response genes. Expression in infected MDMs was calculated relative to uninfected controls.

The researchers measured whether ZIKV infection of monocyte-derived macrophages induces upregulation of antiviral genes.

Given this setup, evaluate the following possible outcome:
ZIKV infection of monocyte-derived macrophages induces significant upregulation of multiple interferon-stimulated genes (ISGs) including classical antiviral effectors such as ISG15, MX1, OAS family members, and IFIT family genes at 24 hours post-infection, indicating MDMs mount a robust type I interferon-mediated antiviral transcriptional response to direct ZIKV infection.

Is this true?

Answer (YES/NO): YES